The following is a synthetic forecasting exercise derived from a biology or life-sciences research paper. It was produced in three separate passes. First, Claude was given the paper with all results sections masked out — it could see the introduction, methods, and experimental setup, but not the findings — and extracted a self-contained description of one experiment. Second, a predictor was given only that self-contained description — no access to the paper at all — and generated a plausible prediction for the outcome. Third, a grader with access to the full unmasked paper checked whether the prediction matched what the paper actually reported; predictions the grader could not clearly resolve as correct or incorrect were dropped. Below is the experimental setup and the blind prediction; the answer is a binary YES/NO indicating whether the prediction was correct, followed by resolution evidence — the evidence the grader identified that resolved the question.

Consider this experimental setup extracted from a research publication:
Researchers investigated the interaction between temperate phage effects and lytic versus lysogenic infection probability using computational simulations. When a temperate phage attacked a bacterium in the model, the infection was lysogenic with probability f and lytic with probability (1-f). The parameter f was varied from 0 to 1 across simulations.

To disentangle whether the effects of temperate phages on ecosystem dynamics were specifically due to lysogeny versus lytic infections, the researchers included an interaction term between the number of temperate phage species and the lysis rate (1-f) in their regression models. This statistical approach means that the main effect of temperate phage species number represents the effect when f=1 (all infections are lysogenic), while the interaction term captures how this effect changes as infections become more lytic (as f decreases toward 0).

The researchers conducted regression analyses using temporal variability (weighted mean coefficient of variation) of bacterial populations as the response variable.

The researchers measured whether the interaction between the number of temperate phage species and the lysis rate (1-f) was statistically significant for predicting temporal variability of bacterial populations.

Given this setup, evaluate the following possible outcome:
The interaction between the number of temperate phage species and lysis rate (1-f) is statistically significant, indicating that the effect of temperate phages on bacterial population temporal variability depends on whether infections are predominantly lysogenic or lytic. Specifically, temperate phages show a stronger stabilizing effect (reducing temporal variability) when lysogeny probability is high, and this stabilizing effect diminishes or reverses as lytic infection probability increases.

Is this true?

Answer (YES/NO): NO